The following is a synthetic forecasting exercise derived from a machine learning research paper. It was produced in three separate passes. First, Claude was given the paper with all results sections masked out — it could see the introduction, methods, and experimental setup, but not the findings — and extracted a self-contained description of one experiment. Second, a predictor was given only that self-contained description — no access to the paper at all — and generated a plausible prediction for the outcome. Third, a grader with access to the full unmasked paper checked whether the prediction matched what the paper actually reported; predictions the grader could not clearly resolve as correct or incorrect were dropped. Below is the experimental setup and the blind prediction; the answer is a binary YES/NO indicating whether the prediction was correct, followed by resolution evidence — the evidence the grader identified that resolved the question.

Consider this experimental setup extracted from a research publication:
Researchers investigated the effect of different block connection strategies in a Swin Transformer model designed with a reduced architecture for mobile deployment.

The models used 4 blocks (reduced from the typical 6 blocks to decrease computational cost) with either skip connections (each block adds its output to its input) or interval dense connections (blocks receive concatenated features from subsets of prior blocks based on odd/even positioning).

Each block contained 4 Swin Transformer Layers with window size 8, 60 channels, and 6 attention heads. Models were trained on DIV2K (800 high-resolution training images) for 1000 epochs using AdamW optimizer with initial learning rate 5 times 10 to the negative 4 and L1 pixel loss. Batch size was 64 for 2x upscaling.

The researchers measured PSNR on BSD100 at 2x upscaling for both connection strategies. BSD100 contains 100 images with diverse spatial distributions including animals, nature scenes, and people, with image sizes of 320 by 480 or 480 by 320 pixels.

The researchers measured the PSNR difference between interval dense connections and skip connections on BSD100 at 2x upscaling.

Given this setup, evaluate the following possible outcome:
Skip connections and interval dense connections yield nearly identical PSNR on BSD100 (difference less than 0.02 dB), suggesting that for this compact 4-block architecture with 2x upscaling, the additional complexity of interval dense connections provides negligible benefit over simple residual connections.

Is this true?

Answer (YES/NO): YES